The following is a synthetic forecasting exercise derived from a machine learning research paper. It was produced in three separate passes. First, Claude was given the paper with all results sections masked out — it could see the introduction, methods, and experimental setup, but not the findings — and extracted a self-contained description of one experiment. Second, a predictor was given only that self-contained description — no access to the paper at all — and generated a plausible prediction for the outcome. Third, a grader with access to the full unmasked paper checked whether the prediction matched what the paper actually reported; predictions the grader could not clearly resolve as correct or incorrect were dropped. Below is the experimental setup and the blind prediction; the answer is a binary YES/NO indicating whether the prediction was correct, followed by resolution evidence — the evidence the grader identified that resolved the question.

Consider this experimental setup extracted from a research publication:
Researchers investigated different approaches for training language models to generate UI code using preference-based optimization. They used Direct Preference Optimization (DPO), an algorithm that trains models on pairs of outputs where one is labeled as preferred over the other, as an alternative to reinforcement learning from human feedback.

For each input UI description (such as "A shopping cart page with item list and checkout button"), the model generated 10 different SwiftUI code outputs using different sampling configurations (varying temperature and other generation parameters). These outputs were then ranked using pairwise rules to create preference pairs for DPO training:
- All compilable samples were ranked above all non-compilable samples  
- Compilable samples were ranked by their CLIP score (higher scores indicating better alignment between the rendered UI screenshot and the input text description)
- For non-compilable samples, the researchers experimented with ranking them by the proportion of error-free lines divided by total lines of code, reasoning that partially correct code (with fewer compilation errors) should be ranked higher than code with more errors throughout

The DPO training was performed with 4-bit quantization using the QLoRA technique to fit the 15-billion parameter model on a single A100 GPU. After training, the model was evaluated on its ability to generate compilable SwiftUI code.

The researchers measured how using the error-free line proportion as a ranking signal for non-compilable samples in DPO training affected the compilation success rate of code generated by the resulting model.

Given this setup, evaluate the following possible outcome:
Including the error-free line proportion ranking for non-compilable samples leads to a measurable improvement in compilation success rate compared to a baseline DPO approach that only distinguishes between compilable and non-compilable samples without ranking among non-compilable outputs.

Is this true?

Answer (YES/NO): NO